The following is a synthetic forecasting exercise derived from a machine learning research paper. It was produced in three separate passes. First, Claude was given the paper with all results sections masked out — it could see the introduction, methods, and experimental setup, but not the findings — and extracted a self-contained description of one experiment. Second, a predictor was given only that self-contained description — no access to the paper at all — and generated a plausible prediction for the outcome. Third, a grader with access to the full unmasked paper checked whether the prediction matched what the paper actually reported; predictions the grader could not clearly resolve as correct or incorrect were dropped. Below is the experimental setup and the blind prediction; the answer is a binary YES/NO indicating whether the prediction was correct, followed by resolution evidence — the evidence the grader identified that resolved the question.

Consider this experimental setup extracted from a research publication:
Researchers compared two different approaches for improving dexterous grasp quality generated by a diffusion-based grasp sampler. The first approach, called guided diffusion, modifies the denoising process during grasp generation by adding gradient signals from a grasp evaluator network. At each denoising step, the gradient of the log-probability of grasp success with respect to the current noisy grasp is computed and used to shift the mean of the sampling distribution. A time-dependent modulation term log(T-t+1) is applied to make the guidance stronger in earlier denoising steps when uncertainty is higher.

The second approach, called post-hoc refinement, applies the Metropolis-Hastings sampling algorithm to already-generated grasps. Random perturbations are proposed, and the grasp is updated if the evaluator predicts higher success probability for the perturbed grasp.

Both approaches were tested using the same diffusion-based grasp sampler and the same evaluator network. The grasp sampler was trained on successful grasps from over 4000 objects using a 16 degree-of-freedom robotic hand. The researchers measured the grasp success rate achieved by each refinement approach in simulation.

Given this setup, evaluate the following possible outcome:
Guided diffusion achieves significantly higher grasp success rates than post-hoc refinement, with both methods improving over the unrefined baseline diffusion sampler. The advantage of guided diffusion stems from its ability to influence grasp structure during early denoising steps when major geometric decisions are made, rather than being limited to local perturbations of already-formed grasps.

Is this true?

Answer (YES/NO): NO